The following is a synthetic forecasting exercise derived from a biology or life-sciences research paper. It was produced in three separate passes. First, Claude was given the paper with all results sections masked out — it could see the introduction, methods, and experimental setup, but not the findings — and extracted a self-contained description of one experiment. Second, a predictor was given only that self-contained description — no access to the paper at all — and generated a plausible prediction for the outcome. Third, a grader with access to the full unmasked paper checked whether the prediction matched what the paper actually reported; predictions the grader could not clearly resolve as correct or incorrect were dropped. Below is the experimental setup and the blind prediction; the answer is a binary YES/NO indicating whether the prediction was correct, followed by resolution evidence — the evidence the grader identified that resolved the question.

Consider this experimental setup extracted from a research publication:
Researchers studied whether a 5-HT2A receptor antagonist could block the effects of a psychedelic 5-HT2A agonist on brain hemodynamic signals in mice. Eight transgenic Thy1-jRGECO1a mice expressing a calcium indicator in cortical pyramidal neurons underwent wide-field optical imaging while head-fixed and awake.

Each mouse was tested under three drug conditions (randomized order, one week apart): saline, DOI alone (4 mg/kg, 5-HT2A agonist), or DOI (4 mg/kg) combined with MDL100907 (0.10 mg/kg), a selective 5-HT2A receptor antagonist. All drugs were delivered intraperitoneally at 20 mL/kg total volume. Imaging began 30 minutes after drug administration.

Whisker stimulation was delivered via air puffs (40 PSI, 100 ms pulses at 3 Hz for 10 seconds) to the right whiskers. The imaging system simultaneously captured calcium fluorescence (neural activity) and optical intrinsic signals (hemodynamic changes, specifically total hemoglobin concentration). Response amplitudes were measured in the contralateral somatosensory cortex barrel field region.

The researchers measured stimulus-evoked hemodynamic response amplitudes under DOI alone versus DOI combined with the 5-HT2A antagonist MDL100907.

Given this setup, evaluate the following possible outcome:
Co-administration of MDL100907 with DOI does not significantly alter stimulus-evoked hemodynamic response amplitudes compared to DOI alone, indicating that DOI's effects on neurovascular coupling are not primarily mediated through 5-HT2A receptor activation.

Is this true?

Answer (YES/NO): NO